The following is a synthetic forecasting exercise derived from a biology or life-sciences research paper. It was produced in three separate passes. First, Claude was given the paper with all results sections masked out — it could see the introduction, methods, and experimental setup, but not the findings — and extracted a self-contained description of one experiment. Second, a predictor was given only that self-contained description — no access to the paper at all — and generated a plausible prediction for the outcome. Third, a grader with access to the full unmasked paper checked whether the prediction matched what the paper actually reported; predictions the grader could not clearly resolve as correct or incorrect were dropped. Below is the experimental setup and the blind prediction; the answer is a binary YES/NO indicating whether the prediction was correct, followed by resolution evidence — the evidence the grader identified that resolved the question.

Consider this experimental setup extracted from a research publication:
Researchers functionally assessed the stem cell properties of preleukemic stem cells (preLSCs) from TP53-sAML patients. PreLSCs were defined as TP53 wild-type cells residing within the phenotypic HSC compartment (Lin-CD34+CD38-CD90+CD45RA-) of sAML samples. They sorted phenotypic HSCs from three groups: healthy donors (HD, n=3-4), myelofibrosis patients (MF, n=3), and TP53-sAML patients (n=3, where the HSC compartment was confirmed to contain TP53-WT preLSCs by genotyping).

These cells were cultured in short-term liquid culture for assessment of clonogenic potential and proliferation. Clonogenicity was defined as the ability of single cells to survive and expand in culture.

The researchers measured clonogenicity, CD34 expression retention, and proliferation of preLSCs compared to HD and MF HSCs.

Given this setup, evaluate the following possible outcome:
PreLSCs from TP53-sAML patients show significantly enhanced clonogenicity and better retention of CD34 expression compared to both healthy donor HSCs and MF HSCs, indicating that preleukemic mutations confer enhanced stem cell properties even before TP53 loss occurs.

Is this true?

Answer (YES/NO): NO